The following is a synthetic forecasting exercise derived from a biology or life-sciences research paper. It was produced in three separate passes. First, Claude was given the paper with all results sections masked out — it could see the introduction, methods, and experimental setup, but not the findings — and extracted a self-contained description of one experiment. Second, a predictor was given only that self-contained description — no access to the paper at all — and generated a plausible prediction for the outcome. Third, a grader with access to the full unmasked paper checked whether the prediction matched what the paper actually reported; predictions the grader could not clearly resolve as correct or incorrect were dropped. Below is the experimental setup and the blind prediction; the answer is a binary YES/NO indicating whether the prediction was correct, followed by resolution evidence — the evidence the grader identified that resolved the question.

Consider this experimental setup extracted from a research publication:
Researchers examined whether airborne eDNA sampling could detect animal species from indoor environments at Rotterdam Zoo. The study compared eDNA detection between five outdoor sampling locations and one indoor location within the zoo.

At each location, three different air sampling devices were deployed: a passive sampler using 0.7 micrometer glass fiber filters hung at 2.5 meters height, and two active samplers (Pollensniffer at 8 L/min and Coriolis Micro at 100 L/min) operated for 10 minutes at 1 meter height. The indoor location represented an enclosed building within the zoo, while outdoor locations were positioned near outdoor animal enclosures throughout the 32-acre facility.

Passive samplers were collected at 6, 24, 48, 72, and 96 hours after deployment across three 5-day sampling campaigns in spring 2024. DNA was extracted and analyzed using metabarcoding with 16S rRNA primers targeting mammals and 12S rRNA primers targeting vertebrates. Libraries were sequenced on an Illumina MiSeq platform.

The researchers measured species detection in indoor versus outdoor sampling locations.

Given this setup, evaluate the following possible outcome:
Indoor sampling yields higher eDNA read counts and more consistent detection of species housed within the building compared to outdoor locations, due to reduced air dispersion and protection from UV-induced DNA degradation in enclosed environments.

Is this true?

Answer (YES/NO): NO